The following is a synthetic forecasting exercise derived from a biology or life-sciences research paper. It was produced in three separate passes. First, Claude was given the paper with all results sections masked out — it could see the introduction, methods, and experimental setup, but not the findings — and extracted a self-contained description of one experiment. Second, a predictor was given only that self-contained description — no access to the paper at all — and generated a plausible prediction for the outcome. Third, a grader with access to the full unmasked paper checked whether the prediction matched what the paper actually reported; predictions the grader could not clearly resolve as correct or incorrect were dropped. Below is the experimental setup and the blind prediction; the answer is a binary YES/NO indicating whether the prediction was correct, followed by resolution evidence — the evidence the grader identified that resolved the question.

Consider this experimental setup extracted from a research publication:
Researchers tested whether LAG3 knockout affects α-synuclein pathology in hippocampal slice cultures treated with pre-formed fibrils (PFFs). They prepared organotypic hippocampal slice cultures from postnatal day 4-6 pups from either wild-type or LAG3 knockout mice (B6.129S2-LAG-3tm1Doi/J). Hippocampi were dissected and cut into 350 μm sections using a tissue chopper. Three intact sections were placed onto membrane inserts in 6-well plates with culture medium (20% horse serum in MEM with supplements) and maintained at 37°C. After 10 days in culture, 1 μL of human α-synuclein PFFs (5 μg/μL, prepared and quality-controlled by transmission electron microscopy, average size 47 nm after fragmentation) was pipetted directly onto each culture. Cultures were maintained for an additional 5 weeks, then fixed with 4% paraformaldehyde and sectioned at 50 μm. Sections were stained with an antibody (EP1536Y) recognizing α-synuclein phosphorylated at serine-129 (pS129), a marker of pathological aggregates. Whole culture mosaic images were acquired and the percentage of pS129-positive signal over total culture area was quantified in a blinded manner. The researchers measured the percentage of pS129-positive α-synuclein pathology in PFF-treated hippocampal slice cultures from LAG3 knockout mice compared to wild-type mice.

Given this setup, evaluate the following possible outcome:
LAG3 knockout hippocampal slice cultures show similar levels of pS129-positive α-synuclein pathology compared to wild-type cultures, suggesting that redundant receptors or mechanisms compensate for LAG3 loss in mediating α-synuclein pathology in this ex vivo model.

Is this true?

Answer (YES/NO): YES